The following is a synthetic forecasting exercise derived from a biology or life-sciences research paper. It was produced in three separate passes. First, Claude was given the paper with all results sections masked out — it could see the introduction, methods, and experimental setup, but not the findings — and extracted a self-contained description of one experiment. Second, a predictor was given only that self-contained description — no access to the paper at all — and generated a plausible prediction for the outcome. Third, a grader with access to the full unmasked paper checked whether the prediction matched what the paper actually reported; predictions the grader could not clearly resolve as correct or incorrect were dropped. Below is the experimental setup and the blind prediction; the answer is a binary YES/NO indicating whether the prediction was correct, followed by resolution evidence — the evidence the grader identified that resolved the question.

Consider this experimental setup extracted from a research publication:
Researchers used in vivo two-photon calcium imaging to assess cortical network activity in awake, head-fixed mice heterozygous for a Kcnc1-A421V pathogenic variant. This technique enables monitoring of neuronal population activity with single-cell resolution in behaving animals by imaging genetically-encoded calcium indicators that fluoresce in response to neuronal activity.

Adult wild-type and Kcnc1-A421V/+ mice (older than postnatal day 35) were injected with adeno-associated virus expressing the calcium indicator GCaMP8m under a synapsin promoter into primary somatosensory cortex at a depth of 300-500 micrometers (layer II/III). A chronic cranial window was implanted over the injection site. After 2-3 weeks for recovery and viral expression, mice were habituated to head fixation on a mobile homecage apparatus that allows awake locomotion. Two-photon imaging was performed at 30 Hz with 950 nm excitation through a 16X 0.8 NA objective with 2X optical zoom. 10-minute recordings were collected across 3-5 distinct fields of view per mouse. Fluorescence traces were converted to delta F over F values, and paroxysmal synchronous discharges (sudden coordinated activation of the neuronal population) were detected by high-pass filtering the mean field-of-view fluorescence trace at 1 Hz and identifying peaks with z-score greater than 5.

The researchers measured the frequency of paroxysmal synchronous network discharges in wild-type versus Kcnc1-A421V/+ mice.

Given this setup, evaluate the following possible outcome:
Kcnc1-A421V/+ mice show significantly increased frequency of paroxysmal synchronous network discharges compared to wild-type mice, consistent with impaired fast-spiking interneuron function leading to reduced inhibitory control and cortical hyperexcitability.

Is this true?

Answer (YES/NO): YES